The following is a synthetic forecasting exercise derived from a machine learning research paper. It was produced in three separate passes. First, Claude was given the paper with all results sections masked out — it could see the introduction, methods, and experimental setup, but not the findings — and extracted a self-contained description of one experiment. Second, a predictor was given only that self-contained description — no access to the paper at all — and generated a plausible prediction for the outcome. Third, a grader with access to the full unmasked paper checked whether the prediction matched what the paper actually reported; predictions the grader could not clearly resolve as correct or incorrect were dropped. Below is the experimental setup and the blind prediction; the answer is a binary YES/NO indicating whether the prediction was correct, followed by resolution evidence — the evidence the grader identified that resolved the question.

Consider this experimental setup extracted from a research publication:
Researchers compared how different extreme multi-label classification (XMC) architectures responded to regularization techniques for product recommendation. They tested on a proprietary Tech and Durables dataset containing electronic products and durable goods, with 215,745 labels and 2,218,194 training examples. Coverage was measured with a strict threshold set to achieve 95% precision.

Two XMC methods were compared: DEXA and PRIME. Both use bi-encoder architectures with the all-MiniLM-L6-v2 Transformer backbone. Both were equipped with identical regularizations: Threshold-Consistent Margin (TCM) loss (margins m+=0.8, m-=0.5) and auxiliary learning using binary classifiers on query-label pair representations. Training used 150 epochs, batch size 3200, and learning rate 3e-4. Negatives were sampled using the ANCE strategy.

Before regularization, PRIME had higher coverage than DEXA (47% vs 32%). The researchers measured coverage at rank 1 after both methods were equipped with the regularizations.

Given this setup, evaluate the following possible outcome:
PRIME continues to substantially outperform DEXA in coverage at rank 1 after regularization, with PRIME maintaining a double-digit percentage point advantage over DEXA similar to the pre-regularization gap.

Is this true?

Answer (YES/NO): NO